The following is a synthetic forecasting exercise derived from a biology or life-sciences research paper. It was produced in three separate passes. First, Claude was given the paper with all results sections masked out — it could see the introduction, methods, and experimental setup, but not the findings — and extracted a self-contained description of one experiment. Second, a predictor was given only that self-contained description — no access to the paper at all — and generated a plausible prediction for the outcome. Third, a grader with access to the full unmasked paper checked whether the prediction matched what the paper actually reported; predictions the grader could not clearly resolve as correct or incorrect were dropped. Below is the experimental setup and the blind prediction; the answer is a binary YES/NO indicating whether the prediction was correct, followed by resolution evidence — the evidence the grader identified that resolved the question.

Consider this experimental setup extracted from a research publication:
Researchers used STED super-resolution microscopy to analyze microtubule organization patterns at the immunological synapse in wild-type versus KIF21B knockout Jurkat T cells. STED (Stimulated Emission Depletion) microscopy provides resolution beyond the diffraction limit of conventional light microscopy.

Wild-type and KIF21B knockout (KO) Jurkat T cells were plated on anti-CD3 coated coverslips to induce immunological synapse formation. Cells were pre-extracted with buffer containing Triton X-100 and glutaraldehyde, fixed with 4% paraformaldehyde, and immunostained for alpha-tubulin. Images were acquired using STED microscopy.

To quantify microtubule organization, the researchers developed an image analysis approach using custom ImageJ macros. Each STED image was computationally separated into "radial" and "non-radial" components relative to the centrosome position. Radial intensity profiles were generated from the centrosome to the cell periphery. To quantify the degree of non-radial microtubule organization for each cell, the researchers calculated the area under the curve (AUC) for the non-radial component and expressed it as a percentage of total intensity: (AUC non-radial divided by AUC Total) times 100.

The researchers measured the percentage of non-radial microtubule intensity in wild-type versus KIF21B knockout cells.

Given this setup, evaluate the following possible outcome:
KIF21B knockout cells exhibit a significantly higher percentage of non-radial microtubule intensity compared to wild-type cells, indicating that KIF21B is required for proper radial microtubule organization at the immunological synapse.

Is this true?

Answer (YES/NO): YES